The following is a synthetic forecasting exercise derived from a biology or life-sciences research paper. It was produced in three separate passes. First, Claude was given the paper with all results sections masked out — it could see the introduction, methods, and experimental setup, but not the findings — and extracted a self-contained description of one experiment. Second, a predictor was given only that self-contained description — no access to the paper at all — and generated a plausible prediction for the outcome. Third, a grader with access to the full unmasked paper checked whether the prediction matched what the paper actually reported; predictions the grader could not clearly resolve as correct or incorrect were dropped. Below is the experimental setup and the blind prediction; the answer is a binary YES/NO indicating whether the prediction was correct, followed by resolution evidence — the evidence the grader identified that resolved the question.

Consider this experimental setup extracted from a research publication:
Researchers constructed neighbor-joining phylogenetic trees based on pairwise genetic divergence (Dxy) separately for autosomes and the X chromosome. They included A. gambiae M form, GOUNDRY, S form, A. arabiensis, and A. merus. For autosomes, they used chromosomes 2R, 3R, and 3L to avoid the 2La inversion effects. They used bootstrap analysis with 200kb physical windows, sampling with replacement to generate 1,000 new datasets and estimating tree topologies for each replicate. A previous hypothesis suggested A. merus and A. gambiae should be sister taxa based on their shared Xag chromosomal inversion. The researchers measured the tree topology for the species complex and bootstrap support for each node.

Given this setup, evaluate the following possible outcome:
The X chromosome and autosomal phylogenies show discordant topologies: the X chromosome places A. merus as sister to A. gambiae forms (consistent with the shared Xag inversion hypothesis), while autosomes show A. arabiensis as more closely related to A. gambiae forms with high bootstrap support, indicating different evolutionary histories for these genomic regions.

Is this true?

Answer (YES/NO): NO